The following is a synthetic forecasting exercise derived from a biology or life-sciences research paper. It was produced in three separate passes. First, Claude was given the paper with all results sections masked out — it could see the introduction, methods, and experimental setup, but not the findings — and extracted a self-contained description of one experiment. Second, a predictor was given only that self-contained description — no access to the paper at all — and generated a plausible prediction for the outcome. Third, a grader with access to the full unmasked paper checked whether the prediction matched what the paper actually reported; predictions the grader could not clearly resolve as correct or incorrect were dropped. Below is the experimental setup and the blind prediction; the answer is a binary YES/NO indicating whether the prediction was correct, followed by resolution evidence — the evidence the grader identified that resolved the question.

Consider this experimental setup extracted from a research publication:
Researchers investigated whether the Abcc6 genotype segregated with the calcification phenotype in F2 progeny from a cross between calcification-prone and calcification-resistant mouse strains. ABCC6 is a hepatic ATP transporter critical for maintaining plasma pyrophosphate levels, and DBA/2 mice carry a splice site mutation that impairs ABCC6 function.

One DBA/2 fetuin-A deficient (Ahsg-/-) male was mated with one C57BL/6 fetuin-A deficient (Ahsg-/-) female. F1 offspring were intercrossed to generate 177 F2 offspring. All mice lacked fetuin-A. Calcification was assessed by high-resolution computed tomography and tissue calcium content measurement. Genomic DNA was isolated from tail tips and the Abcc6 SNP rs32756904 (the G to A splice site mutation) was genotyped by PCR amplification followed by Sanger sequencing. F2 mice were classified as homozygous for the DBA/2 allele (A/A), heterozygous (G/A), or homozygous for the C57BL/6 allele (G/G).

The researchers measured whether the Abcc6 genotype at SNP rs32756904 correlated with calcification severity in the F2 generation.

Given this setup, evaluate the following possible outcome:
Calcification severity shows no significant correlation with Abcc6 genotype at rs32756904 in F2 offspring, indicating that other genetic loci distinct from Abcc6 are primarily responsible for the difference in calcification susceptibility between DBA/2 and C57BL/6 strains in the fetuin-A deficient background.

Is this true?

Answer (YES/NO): NO